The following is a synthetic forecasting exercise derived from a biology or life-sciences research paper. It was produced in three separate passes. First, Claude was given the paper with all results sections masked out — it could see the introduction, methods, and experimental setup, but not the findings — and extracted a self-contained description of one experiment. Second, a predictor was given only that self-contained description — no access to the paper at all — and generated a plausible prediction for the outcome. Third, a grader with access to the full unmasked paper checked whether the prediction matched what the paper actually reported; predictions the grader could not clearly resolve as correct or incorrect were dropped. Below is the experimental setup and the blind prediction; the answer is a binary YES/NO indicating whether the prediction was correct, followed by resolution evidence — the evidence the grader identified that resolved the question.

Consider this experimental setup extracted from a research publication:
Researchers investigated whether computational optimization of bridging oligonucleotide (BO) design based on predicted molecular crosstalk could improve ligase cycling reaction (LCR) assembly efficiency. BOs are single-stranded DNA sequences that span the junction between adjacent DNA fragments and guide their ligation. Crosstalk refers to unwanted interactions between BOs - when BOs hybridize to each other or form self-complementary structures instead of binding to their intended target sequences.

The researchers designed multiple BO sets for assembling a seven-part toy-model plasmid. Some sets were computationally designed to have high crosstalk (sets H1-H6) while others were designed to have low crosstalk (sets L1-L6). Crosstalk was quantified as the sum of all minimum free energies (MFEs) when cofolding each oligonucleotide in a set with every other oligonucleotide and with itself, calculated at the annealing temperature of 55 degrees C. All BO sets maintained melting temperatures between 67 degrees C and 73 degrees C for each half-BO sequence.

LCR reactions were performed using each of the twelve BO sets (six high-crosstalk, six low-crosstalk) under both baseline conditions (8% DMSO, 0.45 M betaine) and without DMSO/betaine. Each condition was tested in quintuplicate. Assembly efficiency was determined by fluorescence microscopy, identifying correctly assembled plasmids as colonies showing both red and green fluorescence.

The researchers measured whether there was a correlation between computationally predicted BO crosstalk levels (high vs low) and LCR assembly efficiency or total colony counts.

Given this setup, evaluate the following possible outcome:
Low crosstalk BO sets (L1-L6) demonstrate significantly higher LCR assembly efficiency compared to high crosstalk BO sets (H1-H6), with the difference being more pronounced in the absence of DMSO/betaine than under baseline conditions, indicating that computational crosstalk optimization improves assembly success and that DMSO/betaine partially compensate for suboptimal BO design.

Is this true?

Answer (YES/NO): NO